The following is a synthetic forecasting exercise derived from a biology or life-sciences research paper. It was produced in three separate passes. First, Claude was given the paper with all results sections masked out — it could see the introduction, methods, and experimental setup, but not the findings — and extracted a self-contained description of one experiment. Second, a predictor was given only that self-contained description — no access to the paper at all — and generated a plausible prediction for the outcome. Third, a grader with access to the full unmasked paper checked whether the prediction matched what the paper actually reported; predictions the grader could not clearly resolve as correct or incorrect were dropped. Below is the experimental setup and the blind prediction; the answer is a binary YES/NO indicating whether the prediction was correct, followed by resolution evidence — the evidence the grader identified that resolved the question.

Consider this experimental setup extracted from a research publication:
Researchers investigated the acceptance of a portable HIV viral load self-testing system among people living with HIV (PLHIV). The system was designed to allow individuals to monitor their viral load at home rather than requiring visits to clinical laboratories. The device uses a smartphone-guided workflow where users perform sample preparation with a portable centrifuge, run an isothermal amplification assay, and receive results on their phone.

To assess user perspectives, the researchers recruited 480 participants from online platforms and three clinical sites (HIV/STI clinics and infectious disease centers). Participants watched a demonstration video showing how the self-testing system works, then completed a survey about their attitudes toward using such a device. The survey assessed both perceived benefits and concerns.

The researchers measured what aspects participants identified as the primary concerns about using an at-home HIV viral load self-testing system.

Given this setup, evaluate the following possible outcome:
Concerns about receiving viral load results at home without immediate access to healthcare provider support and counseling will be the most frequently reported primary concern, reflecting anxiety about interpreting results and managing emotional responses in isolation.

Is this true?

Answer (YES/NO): NO